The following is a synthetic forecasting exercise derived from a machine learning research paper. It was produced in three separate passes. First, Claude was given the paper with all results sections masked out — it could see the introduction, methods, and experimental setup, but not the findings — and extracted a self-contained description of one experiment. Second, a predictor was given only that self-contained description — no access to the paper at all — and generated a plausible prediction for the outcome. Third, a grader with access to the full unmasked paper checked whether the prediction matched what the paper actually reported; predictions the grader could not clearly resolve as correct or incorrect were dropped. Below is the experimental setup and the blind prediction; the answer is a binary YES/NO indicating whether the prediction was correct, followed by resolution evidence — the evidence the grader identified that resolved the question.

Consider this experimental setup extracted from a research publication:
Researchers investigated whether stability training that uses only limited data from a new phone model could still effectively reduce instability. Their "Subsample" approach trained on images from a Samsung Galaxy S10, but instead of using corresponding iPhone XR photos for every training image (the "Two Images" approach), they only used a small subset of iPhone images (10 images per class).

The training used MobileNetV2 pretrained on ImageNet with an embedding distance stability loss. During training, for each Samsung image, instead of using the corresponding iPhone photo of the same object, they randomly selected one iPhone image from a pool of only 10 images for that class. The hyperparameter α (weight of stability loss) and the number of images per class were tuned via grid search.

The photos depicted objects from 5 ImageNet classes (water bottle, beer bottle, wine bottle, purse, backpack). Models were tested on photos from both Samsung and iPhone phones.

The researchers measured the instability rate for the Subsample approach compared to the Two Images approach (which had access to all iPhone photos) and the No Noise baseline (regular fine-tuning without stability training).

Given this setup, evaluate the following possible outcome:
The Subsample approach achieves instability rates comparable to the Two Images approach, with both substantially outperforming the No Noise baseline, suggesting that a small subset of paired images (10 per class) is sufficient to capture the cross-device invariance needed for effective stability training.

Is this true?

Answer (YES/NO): YES